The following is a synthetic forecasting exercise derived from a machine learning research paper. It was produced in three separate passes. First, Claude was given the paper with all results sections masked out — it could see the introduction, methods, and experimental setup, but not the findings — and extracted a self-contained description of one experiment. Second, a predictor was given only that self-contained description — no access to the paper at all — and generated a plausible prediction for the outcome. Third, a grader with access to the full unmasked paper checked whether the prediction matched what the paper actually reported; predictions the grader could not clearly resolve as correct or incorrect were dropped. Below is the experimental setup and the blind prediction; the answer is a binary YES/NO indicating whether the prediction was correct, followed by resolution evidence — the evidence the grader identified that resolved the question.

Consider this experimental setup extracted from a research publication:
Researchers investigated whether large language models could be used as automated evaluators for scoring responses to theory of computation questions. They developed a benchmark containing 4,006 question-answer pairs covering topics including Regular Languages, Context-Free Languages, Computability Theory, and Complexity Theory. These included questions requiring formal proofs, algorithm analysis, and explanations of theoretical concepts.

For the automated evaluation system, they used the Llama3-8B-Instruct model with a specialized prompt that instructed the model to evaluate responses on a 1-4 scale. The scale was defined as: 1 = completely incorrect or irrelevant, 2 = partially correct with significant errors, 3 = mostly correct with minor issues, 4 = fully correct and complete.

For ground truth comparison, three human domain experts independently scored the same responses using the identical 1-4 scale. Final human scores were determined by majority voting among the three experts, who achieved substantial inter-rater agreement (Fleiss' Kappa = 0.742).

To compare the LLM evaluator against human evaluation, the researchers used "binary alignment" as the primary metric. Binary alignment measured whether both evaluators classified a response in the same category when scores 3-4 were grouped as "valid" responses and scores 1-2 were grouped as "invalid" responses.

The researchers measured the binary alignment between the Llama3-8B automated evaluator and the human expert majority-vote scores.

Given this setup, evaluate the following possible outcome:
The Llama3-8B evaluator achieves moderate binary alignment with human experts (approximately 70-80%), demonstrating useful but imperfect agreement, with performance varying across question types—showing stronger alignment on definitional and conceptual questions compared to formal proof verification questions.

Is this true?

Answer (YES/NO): NO